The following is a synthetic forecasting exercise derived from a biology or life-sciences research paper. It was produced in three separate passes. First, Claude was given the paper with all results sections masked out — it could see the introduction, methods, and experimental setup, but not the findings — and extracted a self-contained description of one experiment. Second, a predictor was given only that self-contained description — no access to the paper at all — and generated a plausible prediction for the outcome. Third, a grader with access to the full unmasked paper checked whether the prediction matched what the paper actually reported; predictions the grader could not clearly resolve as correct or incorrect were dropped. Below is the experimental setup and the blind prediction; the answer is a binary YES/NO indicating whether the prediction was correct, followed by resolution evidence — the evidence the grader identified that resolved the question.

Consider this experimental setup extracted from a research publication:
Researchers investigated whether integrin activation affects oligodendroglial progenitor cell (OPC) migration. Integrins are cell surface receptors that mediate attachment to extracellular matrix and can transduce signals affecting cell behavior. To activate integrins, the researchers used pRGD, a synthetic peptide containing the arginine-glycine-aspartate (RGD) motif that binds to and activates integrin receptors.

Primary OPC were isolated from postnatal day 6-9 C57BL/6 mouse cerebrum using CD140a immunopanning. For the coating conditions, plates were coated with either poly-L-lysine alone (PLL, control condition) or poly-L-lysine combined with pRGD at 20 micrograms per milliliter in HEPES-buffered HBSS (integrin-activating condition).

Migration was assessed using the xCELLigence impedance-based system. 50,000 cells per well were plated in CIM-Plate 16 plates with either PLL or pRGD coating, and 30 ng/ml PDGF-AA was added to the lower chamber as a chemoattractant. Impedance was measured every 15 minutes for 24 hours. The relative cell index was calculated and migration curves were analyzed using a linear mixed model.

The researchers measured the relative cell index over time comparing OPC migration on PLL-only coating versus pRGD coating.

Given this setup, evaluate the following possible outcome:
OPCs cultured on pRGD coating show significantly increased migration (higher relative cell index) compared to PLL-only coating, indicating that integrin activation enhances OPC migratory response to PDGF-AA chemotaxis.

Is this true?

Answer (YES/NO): YES